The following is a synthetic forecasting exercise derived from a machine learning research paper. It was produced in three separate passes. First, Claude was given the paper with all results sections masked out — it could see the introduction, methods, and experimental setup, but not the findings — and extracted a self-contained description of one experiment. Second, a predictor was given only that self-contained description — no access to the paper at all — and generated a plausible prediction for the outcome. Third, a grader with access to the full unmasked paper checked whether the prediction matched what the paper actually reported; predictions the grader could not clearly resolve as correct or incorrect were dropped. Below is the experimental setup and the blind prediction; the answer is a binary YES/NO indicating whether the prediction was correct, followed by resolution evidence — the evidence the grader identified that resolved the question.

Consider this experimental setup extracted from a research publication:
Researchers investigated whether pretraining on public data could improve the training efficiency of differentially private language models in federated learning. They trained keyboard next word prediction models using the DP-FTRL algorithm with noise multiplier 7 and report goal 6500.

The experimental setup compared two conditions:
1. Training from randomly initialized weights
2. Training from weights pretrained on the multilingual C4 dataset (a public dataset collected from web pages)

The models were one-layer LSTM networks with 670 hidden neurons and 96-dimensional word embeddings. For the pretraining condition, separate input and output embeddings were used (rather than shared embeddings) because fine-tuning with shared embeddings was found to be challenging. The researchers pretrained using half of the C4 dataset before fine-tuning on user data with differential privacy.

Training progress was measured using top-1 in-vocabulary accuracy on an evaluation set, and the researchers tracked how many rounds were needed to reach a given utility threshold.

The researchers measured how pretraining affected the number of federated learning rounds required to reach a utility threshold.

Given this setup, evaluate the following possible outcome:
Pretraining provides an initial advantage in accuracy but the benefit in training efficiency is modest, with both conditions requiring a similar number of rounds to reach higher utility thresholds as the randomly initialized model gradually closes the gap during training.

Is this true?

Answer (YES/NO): NO